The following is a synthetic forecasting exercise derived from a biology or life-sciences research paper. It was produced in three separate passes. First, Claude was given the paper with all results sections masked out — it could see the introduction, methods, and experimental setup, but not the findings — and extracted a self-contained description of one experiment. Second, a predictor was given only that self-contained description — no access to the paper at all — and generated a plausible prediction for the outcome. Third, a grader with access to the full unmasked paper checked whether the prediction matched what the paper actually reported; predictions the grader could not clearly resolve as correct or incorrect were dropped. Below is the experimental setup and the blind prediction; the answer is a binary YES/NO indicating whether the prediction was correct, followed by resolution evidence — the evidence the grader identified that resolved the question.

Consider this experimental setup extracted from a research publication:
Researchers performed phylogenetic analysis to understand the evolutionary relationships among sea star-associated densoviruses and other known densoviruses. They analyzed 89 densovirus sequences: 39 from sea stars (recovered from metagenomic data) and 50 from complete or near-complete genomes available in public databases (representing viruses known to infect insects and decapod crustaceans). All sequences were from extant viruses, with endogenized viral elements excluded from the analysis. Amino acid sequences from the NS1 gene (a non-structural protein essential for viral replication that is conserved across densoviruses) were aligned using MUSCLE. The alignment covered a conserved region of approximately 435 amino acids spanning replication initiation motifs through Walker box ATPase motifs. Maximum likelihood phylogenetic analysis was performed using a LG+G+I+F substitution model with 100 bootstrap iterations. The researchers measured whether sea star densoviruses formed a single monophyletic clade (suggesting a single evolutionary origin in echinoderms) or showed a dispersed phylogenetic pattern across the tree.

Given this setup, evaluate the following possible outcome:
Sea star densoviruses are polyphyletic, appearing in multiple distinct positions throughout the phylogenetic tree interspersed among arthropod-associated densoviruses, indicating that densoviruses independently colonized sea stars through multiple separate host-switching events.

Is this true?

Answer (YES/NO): YES